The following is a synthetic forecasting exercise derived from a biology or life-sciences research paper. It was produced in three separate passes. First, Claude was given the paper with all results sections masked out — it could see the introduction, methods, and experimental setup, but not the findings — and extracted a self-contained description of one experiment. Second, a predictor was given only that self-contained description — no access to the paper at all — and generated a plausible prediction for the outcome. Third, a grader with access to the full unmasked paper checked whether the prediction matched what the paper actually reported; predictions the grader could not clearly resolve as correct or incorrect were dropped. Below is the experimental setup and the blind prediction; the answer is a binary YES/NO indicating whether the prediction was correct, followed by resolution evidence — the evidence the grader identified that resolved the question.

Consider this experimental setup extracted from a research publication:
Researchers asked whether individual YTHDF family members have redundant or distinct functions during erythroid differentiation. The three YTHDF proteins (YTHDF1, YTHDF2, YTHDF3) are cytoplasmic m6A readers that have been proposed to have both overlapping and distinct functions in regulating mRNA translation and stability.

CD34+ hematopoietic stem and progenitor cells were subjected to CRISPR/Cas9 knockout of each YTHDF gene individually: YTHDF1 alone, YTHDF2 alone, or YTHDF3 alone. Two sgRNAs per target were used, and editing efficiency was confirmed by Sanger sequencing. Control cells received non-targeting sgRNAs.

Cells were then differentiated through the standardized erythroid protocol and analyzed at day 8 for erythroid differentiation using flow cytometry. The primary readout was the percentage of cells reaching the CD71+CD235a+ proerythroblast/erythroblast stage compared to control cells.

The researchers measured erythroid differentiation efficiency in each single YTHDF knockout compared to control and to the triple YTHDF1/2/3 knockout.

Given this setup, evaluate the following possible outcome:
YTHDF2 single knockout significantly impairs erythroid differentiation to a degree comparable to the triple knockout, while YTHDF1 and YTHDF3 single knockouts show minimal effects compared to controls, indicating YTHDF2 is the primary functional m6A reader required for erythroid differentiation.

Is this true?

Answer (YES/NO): NO